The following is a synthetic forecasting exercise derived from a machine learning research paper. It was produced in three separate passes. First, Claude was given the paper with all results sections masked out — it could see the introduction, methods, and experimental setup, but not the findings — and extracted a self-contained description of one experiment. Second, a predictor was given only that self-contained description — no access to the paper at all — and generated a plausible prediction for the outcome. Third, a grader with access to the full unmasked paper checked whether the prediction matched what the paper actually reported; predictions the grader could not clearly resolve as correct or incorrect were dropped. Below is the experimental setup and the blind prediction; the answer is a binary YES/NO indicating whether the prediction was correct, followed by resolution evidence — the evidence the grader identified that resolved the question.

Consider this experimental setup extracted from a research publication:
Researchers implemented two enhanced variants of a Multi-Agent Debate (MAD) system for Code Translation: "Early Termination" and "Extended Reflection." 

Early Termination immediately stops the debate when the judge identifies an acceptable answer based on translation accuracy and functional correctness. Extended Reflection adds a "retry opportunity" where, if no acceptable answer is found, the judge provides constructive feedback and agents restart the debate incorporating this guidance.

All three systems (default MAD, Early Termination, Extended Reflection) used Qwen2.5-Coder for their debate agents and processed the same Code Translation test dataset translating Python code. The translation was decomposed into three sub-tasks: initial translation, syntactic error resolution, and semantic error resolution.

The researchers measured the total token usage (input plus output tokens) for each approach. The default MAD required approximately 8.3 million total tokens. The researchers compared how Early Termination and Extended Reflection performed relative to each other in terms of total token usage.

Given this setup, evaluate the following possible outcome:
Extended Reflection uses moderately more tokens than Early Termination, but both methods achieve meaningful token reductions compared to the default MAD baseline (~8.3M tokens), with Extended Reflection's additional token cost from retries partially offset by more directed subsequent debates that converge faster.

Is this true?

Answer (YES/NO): NO